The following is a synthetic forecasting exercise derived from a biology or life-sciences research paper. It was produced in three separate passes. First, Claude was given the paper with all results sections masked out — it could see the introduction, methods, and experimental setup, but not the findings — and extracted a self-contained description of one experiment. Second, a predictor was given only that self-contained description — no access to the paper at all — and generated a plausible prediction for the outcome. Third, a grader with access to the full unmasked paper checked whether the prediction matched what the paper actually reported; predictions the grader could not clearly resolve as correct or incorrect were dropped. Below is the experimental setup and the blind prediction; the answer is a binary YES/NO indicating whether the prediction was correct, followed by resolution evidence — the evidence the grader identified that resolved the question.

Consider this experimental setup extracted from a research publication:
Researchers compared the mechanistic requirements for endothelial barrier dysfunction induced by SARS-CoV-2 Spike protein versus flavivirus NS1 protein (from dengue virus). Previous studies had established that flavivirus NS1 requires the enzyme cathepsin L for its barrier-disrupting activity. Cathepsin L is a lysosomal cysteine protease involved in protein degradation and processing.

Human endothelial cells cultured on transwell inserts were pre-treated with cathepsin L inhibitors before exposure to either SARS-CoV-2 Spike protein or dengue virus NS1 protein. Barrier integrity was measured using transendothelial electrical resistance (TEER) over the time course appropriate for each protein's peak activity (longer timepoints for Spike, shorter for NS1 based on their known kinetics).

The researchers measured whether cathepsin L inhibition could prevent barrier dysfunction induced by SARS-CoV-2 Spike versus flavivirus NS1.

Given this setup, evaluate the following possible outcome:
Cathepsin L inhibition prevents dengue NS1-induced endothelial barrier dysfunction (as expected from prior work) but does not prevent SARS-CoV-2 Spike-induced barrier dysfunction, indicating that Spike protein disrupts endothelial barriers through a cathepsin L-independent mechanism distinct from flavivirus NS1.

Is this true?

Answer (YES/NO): YES